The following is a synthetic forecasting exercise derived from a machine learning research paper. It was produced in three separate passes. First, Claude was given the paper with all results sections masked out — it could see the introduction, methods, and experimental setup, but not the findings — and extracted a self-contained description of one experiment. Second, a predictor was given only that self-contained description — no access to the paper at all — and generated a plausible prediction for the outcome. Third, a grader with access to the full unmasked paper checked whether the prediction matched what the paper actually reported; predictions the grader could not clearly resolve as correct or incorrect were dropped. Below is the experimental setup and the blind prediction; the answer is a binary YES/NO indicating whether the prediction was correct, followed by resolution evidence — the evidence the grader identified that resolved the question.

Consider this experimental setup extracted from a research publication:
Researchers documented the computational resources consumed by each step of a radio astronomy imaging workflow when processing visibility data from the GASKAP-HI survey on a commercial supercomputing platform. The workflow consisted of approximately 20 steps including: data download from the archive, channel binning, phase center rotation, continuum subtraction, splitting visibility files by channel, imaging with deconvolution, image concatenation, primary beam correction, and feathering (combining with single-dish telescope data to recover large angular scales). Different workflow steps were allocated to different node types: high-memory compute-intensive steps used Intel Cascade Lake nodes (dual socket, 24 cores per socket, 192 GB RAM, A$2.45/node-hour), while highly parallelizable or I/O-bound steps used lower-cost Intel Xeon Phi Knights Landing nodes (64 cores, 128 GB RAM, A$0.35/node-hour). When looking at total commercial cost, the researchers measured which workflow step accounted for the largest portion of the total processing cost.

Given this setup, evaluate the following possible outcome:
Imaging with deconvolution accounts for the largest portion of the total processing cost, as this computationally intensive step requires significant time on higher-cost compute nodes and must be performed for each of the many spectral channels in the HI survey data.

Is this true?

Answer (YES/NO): YES